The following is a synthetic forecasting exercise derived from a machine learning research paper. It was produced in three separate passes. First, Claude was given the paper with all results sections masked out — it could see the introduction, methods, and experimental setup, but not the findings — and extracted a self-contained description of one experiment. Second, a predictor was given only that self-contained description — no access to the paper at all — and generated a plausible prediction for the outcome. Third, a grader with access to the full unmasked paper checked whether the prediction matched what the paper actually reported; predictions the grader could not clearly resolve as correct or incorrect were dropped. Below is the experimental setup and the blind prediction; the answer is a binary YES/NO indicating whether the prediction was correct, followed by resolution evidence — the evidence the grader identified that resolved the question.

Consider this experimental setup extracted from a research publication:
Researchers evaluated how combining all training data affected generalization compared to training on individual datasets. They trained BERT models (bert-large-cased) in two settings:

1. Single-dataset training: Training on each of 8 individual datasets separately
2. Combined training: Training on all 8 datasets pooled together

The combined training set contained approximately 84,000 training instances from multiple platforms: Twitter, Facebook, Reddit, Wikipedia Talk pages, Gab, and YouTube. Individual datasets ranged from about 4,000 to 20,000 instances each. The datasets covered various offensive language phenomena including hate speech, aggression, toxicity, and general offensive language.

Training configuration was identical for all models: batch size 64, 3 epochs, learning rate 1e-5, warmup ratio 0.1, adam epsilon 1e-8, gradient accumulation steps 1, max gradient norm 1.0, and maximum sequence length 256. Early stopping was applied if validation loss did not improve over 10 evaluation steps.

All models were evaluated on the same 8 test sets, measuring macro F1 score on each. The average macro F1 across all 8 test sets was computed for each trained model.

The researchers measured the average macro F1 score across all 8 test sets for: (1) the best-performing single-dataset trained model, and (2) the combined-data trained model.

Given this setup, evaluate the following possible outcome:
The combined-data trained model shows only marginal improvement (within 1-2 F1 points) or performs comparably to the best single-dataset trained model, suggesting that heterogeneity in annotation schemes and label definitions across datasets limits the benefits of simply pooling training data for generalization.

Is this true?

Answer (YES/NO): NO